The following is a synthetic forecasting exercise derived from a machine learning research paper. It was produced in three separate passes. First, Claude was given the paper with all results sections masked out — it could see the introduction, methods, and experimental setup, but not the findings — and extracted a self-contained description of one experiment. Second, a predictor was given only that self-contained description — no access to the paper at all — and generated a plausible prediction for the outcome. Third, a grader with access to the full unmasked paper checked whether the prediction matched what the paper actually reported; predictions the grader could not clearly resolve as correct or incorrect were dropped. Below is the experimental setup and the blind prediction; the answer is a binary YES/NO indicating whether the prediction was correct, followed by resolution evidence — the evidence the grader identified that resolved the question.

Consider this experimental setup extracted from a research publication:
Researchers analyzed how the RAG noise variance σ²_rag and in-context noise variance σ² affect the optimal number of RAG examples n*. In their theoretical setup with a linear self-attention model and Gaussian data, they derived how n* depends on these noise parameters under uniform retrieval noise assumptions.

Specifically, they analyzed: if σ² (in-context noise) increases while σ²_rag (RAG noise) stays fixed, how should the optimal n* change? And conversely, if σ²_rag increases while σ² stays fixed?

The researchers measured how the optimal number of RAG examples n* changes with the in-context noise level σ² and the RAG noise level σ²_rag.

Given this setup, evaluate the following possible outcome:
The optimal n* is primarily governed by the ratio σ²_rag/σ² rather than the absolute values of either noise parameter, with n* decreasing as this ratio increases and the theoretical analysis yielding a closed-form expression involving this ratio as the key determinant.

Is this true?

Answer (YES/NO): NO